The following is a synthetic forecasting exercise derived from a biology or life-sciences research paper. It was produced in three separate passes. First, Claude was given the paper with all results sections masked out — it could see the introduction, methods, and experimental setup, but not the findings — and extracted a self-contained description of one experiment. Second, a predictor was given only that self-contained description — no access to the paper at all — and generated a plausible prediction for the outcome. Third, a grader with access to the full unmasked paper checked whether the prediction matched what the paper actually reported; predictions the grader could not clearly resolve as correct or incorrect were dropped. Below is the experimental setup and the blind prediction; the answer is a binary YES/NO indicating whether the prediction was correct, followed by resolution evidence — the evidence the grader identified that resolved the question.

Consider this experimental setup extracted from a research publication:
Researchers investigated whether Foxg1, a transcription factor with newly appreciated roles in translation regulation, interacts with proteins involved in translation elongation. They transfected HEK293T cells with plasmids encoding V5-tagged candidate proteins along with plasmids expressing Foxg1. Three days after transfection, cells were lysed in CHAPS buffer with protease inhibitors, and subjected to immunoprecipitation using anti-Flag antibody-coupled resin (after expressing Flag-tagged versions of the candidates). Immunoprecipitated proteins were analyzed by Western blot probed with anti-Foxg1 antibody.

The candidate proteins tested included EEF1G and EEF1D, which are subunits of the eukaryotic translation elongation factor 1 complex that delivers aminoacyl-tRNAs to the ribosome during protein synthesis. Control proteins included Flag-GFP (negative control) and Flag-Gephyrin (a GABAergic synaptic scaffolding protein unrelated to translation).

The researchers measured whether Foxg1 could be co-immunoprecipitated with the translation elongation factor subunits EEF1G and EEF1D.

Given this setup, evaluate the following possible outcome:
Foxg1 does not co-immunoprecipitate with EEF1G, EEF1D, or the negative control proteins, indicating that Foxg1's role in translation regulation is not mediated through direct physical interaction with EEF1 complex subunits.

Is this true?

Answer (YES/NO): NO